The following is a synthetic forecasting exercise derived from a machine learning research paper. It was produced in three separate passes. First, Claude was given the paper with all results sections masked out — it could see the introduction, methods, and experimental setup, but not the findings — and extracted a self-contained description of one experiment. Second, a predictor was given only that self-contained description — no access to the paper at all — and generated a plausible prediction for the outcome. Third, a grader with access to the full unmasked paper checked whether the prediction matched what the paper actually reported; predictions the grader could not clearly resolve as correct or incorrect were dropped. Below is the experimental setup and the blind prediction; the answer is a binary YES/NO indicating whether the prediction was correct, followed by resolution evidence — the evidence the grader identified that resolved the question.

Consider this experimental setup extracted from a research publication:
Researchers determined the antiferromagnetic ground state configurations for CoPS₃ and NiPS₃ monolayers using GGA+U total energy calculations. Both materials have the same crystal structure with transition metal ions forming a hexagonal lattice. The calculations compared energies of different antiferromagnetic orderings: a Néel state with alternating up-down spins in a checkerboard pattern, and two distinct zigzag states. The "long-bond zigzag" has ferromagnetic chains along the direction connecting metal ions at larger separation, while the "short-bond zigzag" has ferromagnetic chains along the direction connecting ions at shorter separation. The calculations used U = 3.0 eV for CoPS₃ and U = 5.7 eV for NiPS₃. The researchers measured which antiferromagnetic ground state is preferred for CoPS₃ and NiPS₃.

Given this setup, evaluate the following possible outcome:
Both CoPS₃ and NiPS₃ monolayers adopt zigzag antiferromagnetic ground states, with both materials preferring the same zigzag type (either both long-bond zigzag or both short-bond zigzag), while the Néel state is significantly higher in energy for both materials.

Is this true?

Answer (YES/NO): YES